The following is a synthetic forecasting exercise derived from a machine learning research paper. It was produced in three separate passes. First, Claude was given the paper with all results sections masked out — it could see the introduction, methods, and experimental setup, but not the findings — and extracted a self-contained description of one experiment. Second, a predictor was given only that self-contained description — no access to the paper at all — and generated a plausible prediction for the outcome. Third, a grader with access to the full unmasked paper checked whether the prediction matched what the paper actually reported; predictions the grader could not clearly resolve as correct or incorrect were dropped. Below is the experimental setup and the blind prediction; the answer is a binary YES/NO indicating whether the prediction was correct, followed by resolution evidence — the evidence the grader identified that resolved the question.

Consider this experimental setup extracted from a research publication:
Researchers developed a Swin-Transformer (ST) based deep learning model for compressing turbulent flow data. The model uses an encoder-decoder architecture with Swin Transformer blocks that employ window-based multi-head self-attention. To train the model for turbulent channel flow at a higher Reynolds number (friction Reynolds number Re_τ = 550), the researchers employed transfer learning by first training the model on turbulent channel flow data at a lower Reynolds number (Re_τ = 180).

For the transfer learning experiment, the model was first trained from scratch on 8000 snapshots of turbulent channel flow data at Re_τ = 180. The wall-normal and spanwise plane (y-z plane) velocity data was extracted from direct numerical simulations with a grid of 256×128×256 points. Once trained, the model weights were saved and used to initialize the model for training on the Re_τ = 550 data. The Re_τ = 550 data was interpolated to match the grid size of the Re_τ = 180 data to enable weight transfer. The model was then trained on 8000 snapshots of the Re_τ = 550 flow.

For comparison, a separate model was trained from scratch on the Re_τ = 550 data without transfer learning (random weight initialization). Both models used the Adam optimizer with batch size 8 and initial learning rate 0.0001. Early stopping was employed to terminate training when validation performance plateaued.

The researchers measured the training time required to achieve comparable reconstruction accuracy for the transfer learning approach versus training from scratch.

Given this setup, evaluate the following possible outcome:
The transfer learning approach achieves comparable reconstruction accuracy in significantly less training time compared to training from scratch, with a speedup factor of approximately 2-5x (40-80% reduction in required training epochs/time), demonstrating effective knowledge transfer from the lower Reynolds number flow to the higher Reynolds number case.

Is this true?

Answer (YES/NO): YES